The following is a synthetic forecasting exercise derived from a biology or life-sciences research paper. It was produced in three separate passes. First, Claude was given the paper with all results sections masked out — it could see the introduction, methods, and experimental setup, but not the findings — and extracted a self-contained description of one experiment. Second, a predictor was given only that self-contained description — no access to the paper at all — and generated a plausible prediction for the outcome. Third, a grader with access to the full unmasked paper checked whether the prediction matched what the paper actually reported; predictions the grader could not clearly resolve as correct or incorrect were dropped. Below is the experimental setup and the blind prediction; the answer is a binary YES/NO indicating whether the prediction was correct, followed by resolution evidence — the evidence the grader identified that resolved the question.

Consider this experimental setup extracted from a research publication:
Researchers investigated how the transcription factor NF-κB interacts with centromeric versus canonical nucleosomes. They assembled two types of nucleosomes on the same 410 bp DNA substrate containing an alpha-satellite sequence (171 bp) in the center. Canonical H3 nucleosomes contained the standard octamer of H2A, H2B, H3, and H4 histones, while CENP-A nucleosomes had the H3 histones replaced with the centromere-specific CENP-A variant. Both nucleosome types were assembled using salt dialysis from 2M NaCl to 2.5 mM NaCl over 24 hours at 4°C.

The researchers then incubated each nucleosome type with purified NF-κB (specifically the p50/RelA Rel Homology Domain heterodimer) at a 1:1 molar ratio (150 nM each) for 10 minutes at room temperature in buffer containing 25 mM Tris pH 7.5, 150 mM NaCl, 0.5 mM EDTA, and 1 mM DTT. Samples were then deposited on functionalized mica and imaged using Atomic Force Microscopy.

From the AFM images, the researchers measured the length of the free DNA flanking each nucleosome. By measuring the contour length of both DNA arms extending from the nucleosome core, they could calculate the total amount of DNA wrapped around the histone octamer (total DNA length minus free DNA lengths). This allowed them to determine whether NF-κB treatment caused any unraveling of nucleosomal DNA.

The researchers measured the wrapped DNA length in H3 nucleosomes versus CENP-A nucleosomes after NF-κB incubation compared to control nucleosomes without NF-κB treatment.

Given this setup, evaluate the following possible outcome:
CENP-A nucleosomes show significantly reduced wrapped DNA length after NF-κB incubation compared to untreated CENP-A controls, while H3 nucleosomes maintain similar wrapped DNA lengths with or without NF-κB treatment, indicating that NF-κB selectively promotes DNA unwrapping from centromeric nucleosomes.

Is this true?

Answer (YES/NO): NO